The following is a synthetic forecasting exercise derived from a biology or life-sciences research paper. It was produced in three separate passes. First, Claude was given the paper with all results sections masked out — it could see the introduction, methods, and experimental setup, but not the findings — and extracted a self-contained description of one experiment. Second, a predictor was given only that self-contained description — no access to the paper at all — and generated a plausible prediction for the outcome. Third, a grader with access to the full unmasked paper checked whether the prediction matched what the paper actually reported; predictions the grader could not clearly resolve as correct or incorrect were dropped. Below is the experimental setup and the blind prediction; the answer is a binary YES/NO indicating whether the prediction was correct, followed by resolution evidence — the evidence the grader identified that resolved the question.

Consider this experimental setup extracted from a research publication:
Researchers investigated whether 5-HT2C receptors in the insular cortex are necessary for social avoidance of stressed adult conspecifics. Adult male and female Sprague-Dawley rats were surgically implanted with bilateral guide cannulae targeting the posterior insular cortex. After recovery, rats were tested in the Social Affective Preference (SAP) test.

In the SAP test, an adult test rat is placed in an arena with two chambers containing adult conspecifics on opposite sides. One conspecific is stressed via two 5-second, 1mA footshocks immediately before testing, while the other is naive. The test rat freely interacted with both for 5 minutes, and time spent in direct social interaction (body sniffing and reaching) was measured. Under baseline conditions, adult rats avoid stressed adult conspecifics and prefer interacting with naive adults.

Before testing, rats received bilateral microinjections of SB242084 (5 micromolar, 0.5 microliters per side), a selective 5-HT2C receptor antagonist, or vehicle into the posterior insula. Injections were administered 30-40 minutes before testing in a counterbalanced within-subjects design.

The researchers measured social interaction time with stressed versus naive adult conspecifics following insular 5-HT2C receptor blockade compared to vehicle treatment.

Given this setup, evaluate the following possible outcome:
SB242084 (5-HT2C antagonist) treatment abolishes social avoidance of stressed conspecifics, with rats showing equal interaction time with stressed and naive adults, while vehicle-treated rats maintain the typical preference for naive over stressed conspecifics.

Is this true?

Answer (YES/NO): NO